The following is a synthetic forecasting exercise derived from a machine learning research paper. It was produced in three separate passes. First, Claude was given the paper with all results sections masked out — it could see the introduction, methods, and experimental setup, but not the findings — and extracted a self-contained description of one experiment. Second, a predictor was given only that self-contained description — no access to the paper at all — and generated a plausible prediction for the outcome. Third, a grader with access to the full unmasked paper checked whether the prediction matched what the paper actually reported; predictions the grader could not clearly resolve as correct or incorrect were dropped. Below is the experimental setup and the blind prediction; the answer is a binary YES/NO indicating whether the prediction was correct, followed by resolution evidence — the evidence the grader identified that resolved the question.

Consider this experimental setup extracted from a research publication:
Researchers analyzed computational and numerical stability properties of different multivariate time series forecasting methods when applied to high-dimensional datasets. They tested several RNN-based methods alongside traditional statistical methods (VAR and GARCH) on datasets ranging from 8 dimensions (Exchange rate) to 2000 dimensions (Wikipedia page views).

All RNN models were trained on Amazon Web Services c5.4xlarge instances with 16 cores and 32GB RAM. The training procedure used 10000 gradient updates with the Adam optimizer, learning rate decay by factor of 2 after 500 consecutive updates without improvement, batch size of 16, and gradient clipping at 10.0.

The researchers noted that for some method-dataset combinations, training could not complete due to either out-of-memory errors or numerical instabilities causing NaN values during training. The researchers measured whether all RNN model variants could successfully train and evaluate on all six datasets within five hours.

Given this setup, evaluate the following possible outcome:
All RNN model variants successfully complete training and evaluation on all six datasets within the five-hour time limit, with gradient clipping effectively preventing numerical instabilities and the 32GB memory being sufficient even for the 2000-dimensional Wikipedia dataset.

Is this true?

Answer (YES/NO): NO